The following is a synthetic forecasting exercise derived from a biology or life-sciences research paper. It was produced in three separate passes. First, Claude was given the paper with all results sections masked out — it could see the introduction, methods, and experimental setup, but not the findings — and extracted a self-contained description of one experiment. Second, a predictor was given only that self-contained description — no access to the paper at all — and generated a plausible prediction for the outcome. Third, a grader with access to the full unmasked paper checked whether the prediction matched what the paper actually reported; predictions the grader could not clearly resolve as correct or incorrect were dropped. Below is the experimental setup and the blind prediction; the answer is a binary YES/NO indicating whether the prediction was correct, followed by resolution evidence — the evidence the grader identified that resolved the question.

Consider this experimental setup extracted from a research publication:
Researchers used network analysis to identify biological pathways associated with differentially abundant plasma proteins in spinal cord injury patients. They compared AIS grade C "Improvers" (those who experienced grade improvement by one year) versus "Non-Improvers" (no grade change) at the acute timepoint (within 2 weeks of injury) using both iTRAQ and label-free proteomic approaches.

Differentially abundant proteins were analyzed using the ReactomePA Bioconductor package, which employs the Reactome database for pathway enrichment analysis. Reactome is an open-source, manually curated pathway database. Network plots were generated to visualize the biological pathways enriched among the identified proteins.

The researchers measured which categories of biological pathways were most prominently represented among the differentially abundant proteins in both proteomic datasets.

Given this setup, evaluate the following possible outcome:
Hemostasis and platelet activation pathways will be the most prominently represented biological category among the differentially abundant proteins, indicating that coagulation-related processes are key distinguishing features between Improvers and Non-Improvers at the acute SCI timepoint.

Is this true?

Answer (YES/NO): NO